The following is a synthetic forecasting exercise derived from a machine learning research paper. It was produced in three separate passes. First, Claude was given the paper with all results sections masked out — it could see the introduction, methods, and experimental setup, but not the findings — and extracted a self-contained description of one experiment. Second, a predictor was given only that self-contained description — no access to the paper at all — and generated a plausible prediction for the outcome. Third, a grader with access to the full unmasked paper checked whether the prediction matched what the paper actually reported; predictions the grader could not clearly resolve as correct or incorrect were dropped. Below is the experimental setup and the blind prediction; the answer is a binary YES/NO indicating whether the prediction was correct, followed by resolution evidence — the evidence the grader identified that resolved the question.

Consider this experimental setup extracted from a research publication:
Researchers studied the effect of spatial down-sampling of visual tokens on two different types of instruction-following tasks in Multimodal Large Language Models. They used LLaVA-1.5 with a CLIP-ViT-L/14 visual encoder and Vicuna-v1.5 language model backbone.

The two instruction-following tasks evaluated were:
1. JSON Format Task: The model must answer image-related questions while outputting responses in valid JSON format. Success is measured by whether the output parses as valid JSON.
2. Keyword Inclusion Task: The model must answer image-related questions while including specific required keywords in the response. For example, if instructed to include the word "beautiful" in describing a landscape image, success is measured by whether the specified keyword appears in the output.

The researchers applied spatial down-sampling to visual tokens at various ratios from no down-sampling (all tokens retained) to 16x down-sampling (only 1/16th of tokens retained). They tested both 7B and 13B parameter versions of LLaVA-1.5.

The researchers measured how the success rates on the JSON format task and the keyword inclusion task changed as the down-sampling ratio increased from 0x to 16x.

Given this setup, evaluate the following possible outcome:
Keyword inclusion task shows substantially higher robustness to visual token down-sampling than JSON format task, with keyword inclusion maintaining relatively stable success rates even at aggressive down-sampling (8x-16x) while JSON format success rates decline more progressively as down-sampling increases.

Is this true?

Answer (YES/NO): NO